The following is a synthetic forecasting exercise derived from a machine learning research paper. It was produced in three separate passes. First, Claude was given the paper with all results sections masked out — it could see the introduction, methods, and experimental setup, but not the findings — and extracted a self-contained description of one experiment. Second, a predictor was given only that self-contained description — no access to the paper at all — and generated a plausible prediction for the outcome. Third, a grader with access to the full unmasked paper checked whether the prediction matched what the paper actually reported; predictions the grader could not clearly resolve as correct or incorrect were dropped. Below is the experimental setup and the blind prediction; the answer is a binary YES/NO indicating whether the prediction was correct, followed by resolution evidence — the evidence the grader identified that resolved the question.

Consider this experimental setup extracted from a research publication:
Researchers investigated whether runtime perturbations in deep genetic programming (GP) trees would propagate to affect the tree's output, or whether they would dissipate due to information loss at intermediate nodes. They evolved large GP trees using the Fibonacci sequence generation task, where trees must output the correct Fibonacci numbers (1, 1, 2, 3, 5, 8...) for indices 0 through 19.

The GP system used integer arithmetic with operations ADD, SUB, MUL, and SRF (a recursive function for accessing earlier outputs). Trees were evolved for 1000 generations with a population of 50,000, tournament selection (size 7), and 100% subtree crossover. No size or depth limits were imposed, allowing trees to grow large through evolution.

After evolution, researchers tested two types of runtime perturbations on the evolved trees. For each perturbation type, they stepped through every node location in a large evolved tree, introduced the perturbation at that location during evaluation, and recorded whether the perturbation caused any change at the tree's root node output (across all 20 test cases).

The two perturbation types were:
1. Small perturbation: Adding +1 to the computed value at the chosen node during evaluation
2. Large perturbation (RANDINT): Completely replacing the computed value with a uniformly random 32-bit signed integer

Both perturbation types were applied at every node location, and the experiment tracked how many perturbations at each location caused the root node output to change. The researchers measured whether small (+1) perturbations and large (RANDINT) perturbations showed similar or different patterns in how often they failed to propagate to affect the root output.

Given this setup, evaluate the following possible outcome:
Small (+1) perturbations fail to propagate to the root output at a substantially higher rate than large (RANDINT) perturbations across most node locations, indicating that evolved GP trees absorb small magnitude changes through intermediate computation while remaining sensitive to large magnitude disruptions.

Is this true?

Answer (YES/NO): NO